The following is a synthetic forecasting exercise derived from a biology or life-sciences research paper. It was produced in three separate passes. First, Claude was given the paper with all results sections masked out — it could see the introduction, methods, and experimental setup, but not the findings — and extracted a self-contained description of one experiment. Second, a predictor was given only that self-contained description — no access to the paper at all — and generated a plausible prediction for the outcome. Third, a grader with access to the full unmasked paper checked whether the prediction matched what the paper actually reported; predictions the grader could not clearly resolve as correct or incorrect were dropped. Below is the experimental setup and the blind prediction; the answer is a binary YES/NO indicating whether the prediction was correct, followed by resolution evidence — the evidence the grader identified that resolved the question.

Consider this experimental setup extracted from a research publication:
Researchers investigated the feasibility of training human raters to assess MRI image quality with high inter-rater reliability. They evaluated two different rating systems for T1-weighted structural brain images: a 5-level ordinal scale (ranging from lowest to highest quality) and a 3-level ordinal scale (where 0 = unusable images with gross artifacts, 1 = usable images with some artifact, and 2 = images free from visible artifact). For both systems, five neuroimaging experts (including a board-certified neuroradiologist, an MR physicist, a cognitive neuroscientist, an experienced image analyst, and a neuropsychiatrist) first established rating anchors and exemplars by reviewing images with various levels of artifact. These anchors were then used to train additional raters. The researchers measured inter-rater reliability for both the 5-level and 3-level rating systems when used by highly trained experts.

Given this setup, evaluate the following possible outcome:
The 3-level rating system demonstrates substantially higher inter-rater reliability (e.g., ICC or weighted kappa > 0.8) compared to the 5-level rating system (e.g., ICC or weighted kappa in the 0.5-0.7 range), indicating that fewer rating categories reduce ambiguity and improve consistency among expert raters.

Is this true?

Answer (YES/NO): NO